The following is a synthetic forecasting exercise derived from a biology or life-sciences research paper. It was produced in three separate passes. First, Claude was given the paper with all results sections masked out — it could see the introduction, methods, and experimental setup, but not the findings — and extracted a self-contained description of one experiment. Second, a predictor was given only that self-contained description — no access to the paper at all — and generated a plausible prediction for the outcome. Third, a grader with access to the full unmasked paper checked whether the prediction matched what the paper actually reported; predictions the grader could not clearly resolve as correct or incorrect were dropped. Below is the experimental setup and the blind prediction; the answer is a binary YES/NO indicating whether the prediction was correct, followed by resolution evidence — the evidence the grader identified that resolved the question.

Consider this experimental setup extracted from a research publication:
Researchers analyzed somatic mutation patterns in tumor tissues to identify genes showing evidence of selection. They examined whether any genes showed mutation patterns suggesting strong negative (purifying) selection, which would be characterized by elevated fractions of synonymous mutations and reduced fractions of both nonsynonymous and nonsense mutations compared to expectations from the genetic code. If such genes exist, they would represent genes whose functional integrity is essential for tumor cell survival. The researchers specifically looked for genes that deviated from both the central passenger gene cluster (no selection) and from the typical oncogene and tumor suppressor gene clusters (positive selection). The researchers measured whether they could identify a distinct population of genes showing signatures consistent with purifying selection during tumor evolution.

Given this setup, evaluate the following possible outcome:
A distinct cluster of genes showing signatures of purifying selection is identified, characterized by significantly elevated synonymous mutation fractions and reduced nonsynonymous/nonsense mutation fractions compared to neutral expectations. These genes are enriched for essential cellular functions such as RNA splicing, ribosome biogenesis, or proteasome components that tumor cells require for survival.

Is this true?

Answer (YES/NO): NO